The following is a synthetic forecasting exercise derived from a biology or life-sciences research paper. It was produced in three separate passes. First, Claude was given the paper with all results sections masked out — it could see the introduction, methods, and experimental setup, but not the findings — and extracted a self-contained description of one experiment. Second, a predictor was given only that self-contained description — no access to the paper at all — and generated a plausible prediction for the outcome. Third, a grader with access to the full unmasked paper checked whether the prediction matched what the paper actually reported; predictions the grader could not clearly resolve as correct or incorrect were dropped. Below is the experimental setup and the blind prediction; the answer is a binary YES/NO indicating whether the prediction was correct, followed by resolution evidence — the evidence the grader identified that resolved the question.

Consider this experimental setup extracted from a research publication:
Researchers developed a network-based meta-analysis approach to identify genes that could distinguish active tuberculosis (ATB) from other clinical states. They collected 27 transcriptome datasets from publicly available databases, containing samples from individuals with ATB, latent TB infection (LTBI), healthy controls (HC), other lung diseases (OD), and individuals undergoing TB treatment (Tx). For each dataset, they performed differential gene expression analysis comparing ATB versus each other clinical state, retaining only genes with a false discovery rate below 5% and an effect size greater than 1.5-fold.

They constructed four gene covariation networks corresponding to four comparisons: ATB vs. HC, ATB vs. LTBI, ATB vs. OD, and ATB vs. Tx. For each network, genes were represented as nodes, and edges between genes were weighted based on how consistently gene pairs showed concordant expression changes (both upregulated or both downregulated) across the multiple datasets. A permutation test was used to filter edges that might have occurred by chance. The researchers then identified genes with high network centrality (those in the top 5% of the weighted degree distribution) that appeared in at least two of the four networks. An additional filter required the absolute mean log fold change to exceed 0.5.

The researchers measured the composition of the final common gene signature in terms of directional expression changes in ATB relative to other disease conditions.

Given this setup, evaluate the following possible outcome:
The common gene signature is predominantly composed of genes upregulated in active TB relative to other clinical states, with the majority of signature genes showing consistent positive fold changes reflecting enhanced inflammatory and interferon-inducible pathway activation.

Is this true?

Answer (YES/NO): YES